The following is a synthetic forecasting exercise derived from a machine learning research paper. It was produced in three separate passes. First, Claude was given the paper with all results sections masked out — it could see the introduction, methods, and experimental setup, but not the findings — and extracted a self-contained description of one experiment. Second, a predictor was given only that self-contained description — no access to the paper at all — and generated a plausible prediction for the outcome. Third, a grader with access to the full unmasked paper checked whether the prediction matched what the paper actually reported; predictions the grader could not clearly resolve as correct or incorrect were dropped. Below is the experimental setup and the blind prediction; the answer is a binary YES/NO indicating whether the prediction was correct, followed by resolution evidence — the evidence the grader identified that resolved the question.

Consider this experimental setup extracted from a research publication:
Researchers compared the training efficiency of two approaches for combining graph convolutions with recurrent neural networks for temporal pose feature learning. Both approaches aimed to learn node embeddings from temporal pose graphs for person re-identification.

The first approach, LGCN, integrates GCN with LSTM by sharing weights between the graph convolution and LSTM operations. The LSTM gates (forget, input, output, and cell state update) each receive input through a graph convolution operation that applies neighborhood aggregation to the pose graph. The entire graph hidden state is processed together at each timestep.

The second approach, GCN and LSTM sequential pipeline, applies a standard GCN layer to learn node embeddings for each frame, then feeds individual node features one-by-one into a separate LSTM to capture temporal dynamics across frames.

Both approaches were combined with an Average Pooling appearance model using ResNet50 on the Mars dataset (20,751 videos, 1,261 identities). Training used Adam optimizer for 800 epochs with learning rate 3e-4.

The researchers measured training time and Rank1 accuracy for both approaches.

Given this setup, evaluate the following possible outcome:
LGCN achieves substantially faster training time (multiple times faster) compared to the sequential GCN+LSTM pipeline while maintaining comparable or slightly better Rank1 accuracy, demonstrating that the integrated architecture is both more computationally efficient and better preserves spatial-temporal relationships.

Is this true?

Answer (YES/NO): NO